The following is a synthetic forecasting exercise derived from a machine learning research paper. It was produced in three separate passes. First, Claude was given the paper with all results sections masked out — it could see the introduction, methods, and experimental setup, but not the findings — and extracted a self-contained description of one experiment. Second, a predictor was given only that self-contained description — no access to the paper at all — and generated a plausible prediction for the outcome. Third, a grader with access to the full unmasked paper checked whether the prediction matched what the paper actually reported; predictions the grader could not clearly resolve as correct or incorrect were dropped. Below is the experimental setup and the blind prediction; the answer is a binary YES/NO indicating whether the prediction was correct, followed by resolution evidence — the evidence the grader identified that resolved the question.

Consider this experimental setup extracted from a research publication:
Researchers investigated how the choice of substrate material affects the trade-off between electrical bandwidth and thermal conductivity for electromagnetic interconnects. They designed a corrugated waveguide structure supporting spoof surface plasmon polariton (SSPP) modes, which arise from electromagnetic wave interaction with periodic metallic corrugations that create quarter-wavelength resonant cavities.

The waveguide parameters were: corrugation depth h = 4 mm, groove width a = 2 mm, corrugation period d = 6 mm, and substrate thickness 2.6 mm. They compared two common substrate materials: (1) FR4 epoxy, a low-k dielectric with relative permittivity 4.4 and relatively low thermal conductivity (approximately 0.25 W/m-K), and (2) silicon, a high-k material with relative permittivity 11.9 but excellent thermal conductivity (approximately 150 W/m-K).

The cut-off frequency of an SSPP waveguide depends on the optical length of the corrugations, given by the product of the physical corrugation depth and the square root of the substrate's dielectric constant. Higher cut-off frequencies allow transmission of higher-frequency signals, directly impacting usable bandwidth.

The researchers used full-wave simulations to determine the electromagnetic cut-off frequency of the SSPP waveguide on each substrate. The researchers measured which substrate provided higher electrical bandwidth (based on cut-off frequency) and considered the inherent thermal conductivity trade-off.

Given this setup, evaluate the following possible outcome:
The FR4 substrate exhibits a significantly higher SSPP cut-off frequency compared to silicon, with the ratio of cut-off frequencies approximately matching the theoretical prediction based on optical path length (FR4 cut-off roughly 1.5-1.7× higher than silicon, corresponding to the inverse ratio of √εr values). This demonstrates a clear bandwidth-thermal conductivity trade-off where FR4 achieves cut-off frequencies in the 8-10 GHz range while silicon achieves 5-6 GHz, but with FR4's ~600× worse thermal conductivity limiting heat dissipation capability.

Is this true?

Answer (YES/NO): NO